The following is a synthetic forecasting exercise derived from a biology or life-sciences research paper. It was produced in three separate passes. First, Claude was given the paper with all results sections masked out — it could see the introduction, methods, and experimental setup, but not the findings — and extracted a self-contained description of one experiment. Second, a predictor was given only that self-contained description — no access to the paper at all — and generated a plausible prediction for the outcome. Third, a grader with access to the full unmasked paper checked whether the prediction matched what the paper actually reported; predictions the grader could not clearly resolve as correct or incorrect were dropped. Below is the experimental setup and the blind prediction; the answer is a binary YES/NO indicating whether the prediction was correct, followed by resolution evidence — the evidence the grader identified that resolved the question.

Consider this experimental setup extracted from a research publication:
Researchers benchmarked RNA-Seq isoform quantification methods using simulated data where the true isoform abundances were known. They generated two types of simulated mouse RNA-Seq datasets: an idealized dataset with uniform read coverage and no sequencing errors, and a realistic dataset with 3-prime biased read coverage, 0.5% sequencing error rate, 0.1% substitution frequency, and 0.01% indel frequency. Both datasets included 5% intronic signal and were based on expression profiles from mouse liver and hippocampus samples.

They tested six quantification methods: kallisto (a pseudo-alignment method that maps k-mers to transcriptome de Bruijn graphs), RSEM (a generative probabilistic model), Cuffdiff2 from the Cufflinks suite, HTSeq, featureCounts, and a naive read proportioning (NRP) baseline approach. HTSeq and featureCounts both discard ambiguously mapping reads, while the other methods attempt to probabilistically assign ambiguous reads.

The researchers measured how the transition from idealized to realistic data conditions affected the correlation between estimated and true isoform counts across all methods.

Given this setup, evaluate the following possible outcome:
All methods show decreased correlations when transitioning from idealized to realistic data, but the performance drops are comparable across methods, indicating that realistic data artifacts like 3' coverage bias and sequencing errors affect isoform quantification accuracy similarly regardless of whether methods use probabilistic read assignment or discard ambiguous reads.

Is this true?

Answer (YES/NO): NO